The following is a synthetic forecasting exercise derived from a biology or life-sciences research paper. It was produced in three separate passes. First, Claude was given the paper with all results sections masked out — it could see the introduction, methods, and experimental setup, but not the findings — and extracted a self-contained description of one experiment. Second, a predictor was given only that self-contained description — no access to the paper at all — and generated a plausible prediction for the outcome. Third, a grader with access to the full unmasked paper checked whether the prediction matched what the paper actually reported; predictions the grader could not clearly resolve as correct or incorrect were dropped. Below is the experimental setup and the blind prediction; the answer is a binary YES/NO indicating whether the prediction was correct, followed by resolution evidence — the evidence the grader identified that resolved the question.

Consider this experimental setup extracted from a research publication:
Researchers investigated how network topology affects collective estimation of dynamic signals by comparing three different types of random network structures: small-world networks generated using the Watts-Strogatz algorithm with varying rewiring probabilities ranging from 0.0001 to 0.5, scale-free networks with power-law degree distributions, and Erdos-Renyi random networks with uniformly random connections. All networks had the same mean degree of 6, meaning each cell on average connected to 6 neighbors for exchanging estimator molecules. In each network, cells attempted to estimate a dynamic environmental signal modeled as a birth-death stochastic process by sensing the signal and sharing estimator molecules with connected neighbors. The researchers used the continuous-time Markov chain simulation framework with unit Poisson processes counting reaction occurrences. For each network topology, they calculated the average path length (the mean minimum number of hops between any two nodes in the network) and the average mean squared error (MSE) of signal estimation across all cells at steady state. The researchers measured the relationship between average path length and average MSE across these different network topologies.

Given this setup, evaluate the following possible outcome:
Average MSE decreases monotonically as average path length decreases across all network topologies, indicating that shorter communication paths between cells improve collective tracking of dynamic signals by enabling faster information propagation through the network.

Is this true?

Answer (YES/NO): YES